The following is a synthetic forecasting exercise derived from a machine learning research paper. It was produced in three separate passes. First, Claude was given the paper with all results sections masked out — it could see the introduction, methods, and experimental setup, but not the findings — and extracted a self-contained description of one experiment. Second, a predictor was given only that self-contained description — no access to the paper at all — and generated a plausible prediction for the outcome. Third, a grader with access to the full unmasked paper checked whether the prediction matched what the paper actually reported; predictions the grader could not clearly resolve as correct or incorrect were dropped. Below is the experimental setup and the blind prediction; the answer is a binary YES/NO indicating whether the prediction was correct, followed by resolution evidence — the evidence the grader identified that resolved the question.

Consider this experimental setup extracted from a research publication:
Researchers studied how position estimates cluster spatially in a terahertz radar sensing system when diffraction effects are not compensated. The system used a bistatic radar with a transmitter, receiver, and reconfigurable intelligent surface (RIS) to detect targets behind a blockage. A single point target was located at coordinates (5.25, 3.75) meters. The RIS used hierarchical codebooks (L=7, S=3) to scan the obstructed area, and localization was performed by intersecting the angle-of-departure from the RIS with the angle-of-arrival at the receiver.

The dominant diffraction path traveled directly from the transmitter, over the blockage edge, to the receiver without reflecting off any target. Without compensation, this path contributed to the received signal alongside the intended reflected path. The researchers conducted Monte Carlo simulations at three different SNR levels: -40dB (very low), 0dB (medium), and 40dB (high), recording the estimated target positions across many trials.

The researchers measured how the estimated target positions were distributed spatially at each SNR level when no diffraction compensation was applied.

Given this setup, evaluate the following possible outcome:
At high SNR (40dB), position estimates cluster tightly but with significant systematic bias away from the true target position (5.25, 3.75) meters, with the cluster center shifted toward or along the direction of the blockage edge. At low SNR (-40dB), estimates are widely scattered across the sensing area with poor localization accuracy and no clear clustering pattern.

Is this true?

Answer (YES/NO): NO